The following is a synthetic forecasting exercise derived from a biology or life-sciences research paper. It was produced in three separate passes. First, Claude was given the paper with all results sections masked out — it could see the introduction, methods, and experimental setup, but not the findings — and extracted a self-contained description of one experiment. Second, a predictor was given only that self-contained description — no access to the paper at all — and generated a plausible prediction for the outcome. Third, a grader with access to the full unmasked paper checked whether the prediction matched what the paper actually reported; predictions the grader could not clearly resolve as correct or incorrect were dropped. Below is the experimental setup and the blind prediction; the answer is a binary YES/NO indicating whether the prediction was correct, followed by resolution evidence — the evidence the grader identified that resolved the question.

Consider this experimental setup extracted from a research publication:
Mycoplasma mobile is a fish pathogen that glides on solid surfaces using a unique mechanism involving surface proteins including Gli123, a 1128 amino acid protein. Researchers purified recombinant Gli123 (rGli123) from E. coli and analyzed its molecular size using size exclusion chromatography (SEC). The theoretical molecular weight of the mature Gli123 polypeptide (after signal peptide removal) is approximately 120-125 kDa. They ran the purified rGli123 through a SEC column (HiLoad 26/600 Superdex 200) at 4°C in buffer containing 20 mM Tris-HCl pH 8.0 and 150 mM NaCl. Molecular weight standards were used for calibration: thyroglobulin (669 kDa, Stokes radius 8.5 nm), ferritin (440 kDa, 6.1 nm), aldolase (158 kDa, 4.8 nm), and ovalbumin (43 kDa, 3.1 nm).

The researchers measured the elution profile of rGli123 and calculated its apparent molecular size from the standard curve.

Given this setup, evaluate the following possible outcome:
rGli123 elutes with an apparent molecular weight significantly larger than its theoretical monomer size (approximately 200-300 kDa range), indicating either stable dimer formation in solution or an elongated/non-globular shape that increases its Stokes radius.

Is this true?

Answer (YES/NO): YES